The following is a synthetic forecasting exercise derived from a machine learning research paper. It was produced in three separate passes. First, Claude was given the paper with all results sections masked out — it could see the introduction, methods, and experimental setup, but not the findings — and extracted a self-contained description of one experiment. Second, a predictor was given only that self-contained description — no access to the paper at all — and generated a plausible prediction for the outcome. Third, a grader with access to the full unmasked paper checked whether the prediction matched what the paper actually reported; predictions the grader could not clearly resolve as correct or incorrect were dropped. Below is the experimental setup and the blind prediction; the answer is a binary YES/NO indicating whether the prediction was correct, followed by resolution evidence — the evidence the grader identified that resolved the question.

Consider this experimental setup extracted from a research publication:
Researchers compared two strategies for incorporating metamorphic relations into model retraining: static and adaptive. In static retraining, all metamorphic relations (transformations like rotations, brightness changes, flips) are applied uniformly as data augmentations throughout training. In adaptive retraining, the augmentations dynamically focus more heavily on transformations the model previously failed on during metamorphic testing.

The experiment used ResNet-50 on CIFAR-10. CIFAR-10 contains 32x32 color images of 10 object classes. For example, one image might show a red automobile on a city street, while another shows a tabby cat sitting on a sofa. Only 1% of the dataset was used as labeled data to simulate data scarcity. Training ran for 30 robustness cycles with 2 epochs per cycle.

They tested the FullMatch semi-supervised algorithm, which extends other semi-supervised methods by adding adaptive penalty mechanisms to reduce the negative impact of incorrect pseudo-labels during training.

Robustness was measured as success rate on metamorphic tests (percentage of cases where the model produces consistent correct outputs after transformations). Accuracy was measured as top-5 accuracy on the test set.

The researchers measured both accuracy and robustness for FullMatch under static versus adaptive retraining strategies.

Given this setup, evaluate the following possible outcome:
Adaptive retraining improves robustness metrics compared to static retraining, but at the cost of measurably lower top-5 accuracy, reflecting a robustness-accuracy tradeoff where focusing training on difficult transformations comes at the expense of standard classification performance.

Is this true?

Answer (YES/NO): YES